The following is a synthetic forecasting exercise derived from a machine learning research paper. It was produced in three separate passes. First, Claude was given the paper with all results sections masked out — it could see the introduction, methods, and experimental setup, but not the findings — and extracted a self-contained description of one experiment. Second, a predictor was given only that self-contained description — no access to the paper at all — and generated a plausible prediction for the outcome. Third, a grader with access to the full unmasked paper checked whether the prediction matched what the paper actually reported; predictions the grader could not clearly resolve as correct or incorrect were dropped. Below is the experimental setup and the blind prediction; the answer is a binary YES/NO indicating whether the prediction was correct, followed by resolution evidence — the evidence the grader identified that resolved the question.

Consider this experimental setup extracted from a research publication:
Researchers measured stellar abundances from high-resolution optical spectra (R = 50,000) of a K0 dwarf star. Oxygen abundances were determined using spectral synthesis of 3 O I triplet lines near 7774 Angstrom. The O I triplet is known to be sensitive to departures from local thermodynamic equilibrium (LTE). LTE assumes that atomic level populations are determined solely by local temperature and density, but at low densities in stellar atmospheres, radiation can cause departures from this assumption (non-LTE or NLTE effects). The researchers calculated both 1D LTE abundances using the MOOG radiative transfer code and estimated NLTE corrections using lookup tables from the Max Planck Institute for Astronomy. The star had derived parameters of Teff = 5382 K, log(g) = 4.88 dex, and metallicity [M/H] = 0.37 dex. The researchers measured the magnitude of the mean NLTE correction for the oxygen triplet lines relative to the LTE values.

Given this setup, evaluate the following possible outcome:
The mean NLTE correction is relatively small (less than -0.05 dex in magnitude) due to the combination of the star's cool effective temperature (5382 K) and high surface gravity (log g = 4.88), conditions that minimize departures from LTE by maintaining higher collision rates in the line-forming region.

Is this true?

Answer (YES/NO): YES